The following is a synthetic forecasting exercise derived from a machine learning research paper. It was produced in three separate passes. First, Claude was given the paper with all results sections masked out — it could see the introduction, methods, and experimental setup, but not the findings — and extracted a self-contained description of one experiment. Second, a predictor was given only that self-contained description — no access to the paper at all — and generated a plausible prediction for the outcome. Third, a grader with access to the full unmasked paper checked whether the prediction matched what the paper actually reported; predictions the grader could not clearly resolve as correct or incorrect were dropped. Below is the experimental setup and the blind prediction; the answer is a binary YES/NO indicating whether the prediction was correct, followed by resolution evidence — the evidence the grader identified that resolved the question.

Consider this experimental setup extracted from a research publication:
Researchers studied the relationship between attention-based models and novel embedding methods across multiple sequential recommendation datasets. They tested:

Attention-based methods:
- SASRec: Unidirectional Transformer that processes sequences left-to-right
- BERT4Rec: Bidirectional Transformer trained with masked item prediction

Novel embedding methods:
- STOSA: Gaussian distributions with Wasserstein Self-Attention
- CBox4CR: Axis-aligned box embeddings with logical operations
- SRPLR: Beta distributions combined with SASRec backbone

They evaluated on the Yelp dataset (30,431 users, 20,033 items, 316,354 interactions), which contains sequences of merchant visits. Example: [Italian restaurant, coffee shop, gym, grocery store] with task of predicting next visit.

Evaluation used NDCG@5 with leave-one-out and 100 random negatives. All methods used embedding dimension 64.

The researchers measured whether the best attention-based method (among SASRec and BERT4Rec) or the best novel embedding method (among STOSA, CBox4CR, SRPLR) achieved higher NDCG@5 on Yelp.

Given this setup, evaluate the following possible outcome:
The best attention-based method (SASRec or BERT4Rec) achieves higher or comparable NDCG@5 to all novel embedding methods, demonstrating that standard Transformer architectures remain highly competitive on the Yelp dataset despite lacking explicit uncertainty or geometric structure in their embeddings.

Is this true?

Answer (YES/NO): NO